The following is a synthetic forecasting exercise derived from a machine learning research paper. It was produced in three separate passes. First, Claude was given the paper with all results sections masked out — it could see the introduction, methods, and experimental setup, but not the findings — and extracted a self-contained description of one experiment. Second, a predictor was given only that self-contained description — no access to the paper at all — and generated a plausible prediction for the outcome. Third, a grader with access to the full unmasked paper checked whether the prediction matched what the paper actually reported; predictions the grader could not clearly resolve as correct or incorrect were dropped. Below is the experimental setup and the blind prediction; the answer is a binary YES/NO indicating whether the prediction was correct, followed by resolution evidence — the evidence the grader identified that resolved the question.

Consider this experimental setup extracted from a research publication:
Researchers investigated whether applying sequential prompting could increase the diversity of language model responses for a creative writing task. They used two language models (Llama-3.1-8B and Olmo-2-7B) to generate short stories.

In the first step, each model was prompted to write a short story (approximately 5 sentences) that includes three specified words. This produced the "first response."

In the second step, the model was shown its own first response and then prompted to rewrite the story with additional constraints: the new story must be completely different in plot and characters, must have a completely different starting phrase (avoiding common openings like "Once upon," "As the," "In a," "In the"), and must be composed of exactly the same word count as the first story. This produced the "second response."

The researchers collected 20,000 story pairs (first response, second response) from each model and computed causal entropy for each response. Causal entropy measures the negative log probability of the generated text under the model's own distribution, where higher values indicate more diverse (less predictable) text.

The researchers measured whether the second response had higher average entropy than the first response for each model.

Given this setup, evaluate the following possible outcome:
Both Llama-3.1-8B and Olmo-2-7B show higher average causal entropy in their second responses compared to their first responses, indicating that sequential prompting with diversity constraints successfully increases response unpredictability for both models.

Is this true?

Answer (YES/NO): YES